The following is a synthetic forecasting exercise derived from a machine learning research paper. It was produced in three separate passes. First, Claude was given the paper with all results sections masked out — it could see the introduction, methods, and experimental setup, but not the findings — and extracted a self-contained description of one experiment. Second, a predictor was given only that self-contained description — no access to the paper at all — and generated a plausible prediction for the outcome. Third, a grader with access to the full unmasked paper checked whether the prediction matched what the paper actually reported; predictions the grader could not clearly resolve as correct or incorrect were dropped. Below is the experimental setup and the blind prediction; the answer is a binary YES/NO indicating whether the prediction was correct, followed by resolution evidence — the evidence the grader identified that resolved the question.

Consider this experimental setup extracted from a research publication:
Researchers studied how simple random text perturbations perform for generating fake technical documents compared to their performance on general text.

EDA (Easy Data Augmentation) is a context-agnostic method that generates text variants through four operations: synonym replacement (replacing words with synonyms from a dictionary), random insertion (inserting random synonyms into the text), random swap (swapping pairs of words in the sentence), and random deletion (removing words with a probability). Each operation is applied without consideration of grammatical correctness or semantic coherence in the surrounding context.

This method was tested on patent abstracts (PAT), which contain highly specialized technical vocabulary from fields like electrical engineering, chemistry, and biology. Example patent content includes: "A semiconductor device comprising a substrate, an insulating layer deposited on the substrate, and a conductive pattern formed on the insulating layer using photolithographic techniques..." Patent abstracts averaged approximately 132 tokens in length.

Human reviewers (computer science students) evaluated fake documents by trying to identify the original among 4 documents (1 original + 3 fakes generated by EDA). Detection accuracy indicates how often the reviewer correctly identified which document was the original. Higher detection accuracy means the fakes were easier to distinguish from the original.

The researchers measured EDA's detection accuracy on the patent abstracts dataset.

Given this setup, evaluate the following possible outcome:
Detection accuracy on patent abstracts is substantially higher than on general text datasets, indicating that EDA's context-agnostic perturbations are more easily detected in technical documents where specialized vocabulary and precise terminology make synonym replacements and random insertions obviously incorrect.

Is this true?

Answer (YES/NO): YES